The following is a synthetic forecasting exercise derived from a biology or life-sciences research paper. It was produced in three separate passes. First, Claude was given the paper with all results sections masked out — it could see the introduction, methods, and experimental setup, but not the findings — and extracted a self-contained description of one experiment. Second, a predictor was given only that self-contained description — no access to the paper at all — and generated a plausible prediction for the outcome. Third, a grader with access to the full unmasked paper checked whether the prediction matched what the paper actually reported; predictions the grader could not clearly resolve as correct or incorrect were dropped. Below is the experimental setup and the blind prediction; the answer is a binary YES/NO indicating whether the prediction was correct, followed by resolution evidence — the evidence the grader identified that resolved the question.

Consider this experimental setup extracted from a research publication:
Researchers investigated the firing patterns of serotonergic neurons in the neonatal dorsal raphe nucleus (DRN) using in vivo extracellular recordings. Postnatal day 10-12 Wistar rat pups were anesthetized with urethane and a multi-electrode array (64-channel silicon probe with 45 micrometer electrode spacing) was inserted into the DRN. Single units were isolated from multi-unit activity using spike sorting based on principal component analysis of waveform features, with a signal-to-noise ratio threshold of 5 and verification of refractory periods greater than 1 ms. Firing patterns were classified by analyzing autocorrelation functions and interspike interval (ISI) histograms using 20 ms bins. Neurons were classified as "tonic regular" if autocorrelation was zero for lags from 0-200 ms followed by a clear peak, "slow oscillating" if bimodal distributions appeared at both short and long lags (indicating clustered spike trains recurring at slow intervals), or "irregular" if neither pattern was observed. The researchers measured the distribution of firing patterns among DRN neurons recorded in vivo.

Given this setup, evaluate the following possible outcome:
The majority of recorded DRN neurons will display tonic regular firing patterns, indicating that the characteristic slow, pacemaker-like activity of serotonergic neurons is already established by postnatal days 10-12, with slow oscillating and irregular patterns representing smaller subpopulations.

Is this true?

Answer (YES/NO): NO